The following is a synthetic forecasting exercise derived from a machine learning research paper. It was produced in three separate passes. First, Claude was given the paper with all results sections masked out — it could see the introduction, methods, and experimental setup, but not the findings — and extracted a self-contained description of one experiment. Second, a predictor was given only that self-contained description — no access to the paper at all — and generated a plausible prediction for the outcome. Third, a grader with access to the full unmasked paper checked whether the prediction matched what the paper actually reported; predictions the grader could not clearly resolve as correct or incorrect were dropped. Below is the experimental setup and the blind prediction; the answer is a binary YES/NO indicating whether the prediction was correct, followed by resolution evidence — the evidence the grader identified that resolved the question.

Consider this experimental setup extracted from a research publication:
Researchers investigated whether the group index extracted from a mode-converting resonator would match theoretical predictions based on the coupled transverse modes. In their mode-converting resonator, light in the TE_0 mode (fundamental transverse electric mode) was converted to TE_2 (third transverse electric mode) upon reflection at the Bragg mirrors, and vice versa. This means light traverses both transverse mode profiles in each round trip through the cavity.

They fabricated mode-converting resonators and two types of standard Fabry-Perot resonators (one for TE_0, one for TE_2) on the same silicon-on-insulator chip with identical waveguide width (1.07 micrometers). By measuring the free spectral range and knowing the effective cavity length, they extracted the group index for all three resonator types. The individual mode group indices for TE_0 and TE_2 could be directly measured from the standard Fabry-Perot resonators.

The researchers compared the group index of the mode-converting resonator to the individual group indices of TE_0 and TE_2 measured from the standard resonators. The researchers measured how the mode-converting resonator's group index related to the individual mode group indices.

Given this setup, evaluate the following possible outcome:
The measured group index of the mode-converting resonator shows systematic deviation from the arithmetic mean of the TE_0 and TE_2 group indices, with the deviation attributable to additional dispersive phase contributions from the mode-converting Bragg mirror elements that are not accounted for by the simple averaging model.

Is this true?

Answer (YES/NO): NO